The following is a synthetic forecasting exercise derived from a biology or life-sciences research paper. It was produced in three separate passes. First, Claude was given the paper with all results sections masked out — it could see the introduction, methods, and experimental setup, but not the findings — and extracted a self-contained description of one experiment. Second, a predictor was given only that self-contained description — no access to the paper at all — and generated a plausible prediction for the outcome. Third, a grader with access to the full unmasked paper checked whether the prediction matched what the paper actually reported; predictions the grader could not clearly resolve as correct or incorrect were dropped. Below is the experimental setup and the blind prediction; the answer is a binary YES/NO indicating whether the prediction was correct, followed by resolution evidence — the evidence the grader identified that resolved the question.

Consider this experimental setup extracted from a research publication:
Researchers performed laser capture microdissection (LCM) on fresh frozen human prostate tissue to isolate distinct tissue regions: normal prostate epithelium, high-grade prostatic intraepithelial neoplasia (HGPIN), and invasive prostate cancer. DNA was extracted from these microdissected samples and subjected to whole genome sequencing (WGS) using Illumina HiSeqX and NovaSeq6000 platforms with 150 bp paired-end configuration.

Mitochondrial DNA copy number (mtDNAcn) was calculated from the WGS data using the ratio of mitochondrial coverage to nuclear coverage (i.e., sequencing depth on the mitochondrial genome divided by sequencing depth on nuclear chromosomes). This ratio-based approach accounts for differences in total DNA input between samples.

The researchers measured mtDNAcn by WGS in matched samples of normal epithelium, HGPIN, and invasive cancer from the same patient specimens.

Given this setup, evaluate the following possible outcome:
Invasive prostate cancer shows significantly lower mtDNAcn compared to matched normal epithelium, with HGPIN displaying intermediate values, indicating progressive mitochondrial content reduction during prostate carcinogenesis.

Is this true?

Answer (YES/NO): NO